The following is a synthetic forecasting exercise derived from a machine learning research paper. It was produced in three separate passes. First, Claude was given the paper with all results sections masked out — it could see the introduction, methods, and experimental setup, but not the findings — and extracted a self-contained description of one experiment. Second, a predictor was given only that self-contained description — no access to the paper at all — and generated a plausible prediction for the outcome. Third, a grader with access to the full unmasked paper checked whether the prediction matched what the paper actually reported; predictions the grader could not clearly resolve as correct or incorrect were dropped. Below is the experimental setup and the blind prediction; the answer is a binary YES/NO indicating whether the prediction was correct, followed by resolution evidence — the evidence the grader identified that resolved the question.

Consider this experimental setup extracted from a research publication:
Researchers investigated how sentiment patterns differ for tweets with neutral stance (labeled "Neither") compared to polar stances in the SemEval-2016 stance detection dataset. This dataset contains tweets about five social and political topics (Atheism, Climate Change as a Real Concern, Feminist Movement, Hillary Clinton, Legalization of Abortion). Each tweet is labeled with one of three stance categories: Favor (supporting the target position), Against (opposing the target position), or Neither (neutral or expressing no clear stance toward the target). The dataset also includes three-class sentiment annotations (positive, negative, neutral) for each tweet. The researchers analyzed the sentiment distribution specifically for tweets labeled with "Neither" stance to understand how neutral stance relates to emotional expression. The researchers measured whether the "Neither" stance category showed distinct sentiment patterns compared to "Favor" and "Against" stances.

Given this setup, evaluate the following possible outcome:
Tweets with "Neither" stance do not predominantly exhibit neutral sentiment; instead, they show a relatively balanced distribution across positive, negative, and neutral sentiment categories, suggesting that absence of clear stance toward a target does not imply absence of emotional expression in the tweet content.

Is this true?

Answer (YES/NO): YES